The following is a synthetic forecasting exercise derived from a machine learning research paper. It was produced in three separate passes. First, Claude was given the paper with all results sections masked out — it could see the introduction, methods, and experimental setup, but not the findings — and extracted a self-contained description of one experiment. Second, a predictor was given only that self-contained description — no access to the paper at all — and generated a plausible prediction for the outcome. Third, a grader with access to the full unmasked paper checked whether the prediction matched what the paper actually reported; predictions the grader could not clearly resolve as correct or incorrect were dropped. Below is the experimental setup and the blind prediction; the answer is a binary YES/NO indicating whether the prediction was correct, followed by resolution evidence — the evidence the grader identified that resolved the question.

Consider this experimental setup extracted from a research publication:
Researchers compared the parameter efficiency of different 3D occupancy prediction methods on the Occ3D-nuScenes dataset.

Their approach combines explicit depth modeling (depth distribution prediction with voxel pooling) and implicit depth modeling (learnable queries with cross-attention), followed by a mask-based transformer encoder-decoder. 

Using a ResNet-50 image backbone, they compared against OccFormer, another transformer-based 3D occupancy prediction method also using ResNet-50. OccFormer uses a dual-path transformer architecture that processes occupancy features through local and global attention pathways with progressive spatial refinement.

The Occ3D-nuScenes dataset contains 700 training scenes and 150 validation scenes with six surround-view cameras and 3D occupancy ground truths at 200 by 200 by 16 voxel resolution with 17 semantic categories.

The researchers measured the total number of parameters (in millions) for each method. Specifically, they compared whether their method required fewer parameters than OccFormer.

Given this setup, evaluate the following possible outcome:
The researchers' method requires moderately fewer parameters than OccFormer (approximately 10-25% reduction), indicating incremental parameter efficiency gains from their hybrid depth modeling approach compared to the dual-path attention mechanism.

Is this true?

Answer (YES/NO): NO